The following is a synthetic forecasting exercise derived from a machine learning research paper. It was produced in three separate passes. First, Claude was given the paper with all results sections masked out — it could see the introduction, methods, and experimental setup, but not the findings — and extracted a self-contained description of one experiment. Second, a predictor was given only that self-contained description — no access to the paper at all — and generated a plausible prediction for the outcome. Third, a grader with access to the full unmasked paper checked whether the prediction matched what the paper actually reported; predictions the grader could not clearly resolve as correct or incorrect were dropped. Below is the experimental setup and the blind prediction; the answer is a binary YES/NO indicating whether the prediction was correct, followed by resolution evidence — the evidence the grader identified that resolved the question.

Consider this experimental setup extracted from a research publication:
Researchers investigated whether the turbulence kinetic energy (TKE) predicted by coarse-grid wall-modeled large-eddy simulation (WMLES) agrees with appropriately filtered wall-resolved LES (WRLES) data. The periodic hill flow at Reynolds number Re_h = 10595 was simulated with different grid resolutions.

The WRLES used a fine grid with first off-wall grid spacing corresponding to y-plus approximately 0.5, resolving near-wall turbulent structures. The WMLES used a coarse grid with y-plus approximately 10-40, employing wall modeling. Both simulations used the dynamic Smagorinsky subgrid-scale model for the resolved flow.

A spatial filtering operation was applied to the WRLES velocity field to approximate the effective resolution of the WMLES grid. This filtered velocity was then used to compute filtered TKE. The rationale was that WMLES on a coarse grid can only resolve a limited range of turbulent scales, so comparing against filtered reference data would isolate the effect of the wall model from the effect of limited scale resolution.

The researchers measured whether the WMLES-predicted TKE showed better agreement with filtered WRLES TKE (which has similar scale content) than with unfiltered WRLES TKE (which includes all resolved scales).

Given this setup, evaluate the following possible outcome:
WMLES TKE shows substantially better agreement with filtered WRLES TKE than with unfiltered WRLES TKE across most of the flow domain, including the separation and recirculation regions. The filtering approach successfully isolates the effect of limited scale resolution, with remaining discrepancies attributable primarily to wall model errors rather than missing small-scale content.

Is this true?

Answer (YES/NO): YES